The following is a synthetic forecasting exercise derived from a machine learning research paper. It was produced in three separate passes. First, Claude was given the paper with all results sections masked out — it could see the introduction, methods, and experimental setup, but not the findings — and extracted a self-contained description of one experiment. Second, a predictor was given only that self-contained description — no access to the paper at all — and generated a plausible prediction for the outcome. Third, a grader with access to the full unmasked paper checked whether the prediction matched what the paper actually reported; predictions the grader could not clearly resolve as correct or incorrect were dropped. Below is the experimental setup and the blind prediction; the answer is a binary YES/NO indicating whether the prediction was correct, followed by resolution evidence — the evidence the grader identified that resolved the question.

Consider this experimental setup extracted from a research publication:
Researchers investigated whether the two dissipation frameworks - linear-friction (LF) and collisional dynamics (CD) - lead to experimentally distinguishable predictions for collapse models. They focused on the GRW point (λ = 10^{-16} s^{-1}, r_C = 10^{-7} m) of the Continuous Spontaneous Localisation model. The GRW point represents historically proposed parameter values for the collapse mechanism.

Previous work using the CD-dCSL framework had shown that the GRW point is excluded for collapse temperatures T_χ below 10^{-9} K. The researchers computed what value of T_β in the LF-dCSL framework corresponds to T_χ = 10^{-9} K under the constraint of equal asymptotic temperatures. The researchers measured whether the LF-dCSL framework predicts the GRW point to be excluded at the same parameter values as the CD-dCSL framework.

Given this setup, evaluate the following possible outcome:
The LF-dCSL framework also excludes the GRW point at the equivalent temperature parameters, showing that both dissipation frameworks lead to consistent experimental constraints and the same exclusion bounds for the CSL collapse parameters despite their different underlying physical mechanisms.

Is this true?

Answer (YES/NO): NO